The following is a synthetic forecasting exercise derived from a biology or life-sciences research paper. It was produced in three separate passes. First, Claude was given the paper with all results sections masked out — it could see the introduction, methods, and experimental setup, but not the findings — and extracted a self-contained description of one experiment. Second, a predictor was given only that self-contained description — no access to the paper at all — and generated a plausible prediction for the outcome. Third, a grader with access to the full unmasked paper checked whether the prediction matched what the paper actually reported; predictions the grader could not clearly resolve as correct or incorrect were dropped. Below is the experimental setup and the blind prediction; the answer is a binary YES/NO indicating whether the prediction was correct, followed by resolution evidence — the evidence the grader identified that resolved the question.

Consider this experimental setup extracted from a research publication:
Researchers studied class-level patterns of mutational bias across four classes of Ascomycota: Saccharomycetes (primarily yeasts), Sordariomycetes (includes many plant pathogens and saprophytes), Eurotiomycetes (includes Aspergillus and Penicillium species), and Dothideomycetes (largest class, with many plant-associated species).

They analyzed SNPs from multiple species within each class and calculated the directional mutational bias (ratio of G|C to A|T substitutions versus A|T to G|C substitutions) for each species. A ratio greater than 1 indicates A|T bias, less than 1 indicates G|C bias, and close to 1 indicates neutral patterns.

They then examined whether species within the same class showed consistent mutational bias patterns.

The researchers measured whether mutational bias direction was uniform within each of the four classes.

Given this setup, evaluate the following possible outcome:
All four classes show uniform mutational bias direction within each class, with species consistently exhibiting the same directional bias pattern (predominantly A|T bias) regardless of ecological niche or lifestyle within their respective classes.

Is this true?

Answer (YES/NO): NO